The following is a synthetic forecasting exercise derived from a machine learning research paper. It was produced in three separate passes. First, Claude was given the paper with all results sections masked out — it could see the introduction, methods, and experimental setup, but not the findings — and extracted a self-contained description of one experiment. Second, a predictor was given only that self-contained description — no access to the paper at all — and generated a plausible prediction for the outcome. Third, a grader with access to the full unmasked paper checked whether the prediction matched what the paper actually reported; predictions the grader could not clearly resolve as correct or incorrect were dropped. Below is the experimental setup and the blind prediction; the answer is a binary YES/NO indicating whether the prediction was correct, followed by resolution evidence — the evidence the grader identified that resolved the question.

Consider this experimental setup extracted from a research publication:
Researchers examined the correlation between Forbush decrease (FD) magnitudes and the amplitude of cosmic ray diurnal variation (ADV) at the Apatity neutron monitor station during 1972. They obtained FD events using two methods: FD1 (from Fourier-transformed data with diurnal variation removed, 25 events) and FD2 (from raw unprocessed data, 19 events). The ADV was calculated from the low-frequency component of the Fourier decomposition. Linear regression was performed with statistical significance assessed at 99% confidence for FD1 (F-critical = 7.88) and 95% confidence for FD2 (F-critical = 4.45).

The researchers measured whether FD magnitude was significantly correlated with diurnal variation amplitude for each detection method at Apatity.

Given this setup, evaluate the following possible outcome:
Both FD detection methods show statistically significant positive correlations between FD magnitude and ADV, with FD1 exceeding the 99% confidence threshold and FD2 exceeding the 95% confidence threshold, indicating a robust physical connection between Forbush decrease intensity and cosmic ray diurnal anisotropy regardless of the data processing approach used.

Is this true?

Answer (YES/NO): NO